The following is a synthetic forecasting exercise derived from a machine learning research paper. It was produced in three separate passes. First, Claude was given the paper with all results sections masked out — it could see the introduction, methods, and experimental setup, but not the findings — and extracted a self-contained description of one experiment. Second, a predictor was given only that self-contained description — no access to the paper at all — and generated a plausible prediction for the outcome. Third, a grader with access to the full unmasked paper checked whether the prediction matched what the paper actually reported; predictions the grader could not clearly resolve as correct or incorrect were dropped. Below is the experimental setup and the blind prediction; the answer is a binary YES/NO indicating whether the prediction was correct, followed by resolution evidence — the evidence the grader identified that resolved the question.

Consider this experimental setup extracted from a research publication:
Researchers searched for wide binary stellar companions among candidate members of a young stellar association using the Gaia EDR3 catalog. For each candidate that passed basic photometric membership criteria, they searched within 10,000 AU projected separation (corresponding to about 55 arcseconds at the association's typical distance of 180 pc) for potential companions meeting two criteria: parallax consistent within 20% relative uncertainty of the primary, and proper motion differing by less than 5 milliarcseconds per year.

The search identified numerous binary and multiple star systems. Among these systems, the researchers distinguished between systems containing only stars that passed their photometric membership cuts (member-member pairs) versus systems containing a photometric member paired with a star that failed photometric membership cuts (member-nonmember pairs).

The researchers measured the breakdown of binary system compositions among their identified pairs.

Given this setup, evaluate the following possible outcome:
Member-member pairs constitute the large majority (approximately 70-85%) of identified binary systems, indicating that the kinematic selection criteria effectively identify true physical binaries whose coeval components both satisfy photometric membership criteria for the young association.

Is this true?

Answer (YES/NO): YES